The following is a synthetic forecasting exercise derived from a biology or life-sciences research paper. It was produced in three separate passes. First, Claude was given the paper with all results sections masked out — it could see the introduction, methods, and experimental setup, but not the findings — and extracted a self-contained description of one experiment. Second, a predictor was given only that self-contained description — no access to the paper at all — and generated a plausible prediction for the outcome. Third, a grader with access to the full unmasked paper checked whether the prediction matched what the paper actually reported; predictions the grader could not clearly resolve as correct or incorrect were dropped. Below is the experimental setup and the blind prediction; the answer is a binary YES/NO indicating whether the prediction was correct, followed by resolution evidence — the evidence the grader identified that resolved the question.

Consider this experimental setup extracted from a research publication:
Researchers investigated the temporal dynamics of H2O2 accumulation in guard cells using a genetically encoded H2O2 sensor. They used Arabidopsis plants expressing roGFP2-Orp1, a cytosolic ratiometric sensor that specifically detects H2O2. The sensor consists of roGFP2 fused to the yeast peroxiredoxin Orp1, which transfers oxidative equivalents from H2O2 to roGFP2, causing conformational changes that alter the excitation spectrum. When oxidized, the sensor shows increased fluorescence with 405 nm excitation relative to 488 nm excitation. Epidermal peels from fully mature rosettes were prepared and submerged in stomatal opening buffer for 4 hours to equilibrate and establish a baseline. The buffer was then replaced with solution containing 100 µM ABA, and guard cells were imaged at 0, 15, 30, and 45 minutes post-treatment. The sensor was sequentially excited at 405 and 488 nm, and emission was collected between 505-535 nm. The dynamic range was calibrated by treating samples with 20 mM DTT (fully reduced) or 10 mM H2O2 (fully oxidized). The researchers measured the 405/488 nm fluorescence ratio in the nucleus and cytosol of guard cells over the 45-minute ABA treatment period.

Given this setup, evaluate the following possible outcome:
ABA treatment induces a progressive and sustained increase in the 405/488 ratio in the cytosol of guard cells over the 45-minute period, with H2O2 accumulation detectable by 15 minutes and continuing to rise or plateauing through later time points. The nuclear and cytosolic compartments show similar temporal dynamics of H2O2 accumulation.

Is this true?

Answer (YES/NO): NO